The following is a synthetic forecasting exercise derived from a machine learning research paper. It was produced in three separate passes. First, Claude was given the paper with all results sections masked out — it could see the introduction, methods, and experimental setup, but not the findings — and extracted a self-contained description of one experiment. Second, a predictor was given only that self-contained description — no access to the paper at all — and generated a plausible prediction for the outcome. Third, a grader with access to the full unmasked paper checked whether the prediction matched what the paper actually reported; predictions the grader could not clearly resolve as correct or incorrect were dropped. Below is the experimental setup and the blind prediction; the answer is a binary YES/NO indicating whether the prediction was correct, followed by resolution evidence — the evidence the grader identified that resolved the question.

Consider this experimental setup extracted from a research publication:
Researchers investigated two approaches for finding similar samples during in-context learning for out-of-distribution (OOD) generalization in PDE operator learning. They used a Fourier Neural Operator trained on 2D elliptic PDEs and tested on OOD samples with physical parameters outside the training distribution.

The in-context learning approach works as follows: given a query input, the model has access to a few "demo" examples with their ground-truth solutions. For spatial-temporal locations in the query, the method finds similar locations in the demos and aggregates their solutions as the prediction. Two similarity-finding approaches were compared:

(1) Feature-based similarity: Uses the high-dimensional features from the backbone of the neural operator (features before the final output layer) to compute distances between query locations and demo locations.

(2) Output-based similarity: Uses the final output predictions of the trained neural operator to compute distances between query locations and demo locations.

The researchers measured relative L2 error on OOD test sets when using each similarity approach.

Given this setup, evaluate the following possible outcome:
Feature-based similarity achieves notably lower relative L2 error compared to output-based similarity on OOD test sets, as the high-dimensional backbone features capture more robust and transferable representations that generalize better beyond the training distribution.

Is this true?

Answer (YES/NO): NO